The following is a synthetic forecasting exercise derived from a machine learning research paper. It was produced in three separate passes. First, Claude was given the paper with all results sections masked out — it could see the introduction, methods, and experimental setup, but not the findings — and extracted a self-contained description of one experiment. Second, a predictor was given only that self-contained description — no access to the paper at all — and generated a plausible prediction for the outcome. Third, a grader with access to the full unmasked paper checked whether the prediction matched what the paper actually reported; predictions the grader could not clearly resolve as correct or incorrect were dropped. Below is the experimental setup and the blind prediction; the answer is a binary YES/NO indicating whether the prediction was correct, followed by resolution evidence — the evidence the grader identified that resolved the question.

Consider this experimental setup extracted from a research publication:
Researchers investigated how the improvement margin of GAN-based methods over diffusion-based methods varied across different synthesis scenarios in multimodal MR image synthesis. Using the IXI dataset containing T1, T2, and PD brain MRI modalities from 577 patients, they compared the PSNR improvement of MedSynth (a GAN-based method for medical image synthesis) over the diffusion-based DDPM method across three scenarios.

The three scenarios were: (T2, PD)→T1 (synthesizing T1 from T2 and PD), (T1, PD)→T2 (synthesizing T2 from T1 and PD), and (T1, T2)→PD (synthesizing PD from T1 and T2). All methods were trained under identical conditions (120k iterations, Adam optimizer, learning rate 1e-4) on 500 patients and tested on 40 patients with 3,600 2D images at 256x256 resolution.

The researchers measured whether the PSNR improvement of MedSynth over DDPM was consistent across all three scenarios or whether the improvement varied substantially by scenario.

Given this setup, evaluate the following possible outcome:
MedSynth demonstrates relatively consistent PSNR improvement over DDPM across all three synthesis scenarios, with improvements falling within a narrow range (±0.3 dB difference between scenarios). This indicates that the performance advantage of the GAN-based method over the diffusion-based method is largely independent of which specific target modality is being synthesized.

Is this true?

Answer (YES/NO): YES